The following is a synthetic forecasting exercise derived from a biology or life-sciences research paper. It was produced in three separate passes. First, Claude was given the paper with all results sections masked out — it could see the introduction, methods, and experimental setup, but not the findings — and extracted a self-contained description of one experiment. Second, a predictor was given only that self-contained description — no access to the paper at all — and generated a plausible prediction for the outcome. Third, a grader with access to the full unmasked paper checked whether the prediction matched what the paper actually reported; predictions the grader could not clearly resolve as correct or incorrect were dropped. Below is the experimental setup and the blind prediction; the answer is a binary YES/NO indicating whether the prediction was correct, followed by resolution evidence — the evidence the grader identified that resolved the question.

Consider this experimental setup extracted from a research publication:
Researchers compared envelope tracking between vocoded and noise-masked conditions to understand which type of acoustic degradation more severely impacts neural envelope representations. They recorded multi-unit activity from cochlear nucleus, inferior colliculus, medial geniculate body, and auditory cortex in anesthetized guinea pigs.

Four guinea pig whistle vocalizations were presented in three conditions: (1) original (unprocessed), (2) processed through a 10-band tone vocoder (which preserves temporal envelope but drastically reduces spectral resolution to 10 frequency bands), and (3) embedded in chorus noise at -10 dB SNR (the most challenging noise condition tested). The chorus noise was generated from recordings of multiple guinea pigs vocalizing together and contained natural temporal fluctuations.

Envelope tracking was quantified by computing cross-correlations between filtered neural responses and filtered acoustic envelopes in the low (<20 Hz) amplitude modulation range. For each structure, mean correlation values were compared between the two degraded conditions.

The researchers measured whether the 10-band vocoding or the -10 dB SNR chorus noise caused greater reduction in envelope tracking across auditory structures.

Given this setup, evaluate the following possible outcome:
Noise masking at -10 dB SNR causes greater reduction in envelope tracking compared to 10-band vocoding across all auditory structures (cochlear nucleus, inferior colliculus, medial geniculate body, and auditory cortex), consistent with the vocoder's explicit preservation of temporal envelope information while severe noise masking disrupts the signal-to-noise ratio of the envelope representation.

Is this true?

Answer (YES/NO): NO